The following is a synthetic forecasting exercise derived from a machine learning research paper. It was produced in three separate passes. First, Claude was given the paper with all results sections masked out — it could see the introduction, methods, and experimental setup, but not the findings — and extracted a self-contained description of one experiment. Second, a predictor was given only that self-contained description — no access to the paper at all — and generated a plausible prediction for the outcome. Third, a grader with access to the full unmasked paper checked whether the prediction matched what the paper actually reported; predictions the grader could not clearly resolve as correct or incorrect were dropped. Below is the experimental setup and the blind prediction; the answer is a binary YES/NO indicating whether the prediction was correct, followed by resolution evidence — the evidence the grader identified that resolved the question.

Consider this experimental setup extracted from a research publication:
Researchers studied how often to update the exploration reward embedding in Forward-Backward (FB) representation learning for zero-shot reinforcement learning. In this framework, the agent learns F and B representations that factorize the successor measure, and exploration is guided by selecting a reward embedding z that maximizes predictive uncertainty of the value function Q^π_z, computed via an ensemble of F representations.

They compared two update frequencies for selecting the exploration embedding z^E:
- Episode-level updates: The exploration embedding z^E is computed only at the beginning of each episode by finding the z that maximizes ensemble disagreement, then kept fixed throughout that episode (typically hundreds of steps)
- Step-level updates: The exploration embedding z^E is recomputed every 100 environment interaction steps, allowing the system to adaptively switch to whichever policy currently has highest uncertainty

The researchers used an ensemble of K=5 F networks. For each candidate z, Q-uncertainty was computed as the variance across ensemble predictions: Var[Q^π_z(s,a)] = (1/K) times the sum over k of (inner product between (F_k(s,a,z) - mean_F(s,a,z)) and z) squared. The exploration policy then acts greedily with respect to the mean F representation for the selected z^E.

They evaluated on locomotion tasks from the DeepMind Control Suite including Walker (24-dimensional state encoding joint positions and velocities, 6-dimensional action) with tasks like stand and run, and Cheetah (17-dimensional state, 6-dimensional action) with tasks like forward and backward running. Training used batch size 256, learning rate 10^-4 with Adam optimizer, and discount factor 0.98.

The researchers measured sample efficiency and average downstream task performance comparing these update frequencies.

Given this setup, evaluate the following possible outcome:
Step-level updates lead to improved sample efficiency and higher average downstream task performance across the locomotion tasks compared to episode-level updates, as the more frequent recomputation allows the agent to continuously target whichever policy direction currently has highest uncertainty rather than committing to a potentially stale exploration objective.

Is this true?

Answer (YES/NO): NO